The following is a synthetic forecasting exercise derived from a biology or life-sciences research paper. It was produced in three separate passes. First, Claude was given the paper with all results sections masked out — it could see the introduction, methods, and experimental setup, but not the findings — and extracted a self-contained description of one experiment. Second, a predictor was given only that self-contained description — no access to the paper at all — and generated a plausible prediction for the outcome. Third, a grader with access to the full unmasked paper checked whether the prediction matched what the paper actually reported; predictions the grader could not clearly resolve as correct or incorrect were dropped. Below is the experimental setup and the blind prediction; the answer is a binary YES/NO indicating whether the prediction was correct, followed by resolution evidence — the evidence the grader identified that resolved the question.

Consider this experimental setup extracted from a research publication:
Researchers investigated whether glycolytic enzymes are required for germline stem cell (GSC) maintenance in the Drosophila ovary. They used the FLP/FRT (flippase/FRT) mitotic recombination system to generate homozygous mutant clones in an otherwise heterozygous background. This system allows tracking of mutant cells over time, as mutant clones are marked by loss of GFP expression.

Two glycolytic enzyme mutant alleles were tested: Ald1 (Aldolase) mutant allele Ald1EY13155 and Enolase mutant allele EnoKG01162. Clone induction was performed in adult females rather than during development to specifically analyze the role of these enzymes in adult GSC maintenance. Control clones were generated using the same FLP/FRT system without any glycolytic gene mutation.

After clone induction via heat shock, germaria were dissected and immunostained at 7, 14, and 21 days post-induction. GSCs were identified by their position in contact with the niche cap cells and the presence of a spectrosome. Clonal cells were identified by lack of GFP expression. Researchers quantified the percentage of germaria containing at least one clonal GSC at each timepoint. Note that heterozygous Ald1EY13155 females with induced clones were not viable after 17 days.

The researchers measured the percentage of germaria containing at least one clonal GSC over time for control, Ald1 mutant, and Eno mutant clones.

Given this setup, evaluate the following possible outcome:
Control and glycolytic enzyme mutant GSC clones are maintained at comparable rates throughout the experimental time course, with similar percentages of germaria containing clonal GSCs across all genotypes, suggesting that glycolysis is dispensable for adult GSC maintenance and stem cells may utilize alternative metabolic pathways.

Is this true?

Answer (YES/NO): NO